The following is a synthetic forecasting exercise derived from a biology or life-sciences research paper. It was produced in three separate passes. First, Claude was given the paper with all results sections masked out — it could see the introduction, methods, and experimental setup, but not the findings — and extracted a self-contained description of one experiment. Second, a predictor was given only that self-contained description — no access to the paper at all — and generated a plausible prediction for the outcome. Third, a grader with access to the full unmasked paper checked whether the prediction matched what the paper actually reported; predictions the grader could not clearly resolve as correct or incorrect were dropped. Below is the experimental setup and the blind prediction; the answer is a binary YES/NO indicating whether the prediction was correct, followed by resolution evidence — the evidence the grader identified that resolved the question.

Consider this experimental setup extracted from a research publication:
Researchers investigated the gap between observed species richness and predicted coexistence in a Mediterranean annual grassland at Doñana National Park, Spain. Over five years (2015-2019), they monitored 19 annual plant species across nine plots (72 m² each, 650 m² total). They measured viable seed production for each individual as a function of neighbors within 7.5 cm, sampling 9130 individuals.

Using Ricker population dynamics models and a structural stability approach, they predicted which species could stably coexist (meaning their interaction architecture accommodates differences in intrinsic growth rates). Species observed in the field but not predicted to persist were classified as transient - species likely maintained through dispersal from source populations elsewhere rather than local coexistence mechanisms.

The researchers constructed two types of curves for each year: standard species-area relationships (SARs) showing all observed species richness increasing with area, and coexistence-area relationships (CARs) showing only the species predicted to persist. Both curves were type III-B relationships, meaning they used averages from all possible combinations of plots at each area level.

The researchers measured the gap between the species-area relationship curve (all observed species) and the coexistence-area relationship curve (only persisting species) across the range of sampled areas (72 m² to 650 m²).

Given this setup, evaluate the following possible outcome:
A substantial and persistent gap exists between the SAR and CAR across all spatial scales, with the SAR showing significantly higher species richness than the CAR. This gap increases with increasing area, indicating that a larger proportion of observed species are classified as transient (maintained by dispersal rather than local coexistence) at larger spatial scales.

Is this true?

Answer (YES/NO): NO